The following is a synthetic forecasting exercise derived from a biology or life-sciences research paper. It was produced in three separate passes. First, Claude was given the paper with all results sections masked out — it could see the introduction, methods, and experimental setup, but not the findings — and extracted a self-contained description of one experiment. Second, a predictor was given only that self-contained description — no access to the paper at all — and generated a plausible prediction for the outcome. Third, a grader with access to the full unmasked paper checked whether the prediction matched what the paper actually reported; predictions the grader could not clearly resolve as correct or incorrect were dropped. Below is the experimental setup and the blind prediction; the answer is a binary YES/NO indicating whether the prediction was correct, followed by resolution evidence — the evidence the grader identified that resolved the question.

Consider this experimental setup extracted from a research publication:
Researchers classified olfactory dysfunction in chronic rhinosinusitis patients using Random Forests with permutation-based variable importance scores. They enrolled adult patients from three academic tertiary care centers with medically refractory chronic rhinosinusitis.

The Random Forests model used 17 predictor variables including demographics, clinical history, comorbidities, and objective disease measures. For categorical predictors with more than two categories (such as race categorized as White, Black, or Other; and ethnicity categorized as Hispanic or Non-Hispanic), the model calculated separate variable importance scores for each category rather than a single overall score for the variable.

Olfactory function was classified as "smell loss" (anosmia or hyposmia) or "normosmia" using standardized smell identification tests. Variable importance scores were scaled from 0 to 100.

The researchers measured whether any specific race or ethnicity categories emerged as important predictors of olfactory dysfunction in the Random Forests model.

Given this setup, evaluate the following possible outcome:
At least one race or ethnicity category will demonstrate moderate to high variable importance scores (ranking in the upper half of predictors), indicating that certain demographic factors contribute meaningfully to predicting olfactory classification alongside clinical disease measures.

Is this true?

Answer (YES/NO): YES